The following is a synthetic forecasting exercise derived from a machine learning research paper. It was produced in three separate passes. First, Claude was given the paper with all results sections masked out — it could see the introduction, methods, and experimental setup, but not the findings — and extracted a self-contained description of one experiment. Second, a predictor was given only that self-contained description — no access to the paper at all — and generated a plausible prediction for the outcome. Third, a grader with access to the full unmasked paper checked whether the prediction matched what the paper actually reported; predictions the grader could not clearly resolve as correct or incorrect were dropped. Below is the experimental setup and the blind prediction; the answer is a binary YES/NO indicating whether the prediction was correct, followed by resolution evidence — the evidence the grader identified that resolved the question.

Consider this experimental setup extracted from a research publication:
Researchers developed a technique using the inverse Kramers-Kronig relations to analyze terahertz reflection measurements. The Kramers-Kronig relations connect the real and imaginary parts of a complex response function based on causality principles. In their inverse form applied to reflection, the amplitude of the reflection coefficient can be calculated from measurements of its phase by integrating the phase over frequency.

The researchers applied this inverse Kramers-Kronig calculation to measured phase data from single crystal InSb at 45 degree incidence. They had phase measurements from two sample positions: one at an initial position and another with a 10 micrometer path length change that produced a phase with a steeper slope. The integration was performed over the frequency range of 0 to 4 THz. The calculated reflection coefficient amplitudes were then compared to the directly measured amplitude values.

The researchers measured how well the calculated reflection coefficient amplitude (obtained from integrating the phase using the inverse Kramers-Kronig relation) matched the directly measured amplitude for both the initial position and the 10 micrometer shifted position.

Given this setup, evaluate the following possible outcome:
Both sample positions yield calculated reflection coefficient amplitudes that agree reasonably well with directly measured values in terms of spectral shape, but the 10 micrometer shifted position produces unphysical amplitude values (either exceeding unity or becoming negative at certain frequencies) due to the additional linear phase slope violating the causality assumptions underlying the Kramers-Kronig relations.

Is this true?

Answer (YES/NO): NO